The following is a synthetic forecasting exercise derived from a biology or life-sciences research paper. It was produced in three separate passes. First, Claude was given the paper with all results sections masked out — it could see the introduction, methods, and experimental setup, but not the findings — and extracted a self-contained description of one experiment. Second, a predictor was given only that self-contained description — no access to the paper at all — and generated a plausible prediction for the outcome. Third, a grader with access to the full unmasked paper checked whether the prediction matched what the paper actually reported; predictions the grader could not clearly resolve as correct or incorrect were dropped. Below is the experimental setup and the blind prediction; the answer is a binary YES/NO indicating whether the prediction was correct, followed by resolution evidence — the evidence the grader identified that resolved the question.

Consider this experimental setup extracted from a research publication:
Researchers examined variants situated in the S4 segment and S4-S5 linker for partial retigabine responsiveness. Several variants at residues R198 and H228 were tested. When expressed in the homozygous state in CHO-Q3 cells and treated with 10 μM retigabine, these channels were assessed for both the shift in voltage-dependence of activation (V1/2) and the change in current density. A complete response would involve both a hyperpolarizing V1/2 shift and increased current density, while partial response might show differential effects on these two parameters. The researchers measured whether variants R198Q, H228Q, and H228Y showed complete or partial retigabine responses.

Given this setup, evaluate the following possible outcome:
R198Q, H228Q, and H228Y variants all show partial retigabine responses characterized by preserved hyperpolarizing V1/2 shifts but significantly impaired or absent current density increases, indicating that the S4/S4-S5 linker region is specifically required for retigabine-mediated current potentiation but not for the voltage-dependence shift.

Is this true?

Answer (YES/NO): YES